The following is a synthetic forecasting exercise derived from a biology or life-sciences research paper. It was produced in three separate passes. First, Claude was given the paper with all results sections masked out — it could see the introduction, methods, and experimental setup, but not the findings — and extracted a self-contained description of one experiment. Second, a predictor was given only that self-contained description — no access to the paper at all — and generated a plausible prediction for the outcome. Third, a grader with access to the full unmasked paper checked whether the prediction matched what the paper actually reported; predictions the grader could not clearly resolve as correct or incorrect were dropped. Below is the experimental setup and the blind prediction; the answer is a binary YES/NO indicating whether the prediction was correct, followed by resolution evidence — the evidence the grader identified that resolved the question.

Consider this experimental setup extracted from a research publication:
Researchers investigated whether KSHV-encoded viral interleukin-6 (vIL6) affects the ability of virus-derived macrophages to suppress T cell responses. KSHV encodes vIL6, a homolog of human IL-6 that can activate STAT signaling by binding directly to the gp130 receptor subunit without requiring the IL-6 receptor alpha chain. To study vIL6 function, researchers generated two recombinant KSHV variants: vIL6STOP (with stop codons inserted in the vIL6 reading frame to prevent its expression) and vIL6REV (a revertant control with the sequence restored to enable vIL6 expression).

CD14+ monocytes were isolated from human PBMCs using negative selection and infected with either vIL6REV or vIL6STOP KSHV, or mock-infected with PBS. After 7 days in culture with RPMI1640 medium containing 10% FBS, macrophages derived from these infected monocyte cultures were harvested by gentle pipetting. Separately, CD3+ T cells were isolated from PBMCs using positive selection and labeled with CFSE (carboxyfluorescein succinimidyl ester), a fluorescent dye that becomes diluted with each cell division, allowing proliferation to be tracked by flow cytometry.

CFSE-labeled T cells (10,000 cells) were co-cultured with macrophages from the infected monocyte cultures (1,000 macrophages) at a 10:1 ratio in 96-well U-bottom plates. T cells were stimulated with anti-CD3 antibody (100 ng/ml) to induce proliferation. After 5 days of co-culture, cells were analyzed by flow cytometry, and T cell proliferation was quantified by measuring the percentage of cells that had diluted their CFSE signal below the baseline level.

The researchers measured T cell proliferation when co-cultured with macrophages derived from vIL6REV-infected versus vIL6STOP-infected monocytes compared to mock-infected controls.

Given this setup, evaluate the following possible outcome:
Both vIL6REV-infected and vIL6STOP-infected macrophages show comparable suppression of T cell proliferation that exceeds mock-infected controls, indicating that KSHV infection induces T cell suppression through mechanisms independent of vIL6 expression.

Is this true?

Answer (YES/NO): NO